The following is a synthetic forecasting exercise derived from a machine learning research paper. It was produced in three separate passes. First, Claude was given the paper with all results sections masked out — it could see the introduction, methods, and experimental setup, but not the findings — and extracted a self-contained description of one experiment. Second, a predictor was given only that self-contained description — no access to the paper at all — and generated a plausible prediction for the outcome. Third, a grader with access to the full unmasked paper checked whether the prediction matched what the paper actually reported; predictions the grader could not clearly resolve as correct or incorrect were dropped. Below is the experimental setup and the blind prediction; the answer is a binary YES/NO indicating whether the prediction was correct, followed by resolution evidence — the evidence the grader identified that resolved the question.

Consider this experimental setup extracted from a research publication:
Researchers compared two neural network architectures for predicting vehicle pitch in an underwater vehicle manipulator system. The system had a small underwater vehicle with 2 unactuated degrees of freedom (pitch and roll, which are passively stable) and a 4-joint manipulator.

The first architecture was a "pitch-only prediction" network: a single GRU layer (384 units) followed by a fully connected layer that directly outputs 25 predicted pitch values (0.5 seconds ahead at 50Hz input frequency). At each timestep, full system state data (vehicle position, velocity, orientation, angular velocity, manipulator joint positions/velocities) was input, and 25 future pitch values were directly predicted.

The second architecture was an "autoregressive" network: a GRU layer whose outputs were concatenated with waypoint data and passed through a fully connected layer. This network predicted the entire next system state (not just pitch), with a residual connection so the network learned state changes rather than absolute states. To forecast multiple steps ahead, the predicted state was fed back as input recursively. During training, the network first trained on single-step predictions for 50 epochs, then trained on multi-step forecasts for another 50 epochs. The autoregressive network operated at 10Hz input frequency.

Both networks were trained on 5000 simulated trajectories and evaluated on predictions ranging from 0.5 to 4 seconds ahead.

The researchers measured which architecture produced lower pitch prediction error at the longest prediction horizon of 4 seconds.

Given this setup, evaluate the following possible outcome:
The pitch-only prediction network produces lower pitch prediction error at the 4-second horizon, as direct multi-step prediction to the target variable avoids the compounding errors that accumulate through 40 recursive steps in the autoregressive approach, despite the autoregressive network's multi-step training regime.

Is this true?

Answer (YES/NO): YES